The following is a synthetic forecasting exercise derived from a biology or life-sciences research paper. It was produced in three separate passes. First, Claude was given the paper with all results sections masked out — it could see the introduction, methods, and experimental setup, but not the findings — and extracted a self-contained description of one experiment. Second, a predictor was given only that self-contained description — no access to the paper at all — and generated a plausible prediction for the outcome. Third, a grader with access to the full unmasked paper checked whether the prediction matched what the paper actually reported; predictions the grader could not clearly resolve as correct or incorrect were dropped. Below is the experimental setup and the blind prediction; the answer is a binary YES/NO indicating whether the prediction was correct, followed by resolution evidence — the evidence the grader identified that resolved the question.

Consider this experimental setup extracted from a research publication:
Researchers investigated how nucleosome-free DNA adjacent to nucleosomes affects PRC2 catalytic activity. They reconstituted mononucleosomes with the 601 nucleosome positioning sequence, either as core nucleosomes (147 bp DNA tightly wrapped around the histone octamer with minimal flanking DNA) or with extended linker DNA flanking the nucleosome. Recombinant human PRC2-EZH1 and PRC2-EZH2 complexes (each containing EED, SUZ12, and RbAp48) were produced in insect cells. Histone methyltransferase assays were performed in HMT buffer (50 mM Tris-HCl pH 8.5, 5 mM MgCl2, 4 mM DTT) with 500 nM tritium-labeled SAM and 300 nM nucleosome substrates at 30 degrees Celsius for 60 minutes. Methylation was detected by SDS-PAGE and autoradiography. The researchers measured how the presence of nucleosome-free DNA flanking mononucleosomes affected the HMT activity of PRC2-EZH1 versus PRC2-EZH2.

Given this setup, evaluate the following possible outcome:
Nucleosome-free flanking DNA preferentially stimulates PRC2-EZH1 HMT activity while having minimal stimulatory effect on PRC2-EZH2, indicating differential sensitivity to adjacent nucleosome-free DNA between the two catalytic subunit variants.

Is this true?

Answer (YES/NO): NO